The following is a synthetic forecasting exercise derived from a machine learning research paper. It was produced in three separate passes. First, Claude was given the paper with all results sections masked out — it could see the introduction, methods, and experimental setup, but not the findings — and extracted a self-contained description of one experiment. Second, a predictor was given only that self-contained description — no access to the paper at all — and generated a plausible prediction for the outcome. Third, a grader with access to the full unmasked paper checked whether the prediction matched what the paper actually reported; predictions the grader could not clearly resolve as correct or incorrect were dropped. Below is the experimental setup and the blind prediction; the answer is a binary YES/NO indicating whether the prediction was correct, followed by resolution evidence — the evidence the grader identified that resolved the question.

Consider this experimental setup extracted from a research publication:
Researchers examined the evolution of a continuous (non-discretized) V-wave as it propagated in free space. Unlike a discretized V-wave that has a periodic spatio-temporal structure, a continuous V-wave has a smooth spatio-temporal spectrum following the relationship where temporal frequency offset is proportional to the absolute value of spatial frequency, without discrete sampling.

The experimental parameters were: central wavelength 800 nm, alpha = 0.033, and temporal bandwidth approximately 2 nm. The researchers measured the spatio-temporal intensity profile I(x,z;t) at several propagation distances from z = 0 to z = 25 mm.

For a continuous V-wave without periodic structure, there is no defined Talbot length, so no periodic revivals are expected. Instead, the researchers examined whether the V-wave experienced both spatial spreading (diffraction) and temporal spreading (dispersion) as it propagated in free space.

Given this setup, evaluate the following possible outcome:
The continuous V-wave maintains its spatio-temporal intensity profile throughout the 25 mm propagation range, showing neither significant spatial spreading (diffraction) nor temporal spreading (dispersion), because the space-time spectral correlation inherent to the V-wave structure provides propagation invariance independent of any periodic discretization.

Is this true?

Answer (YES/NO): NO